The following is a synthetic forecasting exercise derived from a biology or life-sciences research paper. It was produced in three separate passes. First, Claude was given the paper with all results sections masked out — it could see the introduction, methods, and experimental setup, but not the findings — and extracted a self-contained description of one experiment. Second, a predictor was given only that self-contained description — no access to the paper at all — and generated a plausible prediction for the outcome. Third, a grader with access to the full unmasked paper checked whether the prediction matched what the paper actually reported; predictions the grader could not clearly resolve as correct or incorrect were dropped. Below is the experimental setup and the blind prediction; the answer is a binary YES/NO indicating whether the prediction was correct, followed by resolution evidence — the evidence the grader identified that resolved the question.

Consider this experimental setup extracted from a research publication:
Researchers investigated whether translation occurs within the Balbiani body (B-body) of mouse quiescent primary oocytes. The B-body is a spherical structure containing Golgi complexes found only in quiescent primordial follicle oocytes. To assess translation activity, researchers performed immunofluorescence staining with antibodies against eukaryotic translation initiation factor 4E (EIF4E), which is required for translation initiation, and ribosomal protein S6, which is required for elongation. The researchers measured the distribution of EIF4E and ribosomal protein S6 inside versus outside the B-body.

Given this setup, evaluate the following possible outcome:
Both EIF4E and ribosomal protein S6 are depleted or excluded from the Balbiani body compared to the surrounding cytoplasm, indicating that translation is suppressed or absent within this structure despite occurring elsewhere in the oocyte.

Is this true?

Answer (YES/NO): NO